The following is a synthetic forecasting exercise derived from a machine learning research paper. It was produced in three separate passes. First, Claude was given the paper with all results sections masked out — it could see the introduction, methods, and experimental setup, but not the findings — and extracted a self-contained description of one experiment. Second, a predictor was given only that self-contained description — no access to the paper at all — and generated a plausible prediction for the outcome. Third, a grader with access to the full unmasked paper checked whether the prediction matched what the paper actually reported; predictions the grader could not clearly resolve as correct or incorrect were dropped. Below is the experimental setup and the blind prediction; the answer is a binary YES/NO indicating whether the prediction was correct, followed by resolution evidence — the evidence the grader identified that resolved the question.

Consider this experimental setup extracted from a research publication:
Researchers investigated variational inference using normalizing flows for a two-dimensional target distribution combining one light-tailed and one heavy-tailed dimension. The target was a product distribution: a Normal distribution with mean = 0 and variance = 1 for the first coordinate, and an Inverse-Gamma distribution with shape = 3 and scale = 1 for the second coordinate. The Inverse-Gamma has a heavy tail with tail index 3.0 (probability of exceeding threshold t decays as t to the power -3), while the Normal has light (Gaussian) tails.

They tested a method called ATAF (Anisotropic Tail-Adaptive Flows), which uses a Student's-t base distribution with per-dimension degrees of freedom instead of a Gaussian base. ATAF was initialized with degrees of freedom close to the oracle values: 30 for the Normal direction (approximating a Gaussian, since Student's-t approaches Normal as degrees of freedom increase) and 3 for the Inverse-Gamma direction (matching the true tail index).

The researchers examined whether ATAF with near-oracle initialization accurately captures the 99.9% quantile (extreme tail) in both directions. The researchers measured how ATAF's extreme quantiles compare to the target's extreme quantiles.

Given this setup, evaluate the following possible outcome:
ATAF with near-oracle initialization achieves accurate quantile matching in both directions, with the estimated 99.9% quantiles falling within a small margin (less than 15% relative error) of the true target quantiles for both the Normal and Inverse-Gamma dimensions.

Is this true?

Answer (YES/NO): NO